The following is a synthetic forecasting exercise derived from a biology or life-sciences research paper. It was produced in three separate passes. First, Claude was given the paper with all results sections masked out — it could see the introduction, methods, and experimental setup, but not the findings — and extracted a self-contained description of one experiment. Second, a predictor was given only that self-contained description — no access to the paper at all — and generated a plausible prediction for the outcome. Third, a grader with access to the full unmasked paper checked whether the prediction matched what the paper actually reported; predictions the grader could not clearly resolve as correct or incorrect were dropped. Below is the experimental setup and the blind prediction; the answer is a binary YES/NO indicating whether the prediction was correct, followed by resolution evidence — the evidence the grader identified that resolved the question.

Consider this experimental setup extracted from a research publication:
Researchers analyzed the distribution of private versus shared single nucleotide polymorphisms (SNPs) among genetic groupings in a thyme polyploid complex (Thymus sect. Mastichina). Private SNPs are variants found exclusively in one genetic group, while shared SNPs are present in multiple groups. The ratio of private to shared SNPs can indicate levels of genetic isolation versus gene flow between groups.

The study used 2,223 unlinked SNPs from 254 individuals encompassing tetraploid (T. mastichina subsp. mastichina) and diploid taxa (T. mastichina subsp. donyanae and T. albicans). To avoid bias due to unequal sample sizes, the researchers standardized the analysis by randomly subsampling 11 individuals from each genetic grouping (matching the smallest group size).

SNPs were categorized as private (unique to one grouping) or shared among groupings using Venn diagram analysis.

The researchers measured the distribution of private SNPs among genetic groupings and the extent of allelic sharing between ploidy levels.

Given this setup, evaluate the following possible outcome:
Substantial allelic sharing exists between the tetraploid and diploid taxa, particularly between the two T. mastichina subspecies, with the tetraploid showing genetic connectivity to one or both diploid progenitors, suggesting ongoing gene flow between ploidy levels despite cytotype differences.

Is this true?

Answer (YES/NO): YES